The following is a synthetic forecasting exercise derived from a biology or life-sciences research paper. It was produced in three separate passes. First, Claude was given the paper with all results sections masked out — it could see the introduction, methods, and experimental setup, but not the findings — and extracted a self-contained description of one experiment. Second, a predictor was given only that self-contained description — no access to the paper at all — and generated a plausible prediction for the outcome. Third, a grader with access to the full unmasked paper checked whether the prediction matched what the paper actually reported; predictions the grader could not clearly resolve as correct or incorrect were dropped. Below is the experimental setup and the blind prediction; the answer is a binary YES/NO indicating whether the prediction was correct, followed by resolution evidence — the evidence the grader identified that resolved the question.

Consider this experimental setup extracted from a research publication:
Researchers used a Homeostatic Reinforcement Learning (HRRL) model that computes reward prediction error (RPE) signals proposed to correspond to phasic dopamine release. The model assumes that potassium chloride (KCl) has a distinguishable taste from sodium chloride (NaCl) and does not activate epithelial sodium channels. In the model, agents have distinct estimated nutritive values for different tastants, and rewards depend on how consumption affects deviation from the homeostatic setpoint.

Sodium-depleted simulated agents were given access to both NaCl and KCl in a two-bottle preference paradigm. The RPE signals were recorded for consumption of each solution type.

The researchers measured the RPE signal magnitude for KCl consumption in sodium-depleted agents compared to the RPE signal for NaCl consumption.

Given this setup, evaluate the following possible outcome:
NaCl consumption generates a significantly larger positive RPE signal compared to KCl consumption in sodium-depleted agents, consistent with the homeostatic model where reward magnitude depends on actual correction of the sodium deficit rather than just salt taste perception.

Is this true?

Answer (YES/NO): YES